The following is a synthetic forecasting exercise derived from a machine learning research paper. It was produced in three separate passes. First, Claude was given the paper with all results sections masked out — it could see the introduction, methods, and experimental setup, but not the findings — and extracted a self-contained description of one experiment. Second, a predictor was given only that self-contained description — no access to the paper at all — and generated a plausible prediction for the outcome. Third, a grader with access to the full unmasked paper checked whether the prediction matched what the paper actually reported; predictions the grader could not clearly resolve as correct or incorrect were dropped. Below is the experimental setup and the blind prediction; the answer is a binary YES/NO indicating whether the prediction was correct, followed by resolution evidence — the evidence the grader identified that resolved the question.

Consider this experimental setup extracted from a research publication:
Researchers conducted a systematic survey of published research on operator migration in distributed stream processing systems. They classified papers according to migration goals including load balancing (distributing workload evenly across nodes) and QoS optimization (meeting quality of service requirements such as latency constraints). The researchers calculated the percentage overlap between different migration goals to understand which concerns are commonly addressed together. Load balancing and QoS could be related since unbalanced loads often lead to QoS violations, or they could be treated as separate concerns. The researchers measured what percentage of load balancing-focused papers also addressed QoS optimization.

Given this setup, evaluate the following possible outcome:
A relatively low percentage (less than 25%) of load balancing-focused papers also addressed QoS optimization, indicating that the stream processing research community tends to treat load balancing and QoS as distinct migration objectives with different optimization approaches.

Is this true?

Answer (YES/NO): YES